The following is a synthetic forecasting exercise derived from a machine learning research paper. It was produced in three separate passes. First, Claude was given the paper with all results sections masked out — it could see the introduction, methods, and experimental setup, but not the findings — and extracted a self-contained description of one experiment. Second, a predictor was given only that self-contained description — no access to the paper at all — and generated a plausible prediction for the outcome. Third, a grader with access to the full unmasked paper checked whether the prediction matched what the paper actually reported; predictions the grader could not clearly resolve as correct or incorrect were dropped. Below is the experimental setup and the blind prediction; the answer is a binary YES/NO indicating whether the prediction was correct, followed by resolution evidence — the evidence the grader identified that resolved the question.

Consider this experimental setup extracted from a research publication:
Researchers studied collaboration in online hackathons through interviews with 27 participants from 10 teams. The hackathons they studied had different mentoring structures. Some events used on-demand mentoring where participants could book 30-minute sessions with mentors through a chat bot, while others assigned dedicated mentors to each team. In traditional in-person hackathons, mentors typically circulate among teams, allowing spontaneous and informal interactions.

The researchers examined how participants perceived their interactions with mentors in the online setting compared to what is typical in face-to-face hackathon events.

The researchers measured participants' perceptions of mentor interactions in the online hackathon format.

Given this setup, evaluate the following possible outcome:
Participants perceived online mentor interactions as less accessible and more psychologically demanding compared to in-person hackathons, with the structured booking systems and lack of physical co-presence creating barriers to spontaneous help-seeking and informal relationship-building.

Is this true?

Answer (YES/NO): YES